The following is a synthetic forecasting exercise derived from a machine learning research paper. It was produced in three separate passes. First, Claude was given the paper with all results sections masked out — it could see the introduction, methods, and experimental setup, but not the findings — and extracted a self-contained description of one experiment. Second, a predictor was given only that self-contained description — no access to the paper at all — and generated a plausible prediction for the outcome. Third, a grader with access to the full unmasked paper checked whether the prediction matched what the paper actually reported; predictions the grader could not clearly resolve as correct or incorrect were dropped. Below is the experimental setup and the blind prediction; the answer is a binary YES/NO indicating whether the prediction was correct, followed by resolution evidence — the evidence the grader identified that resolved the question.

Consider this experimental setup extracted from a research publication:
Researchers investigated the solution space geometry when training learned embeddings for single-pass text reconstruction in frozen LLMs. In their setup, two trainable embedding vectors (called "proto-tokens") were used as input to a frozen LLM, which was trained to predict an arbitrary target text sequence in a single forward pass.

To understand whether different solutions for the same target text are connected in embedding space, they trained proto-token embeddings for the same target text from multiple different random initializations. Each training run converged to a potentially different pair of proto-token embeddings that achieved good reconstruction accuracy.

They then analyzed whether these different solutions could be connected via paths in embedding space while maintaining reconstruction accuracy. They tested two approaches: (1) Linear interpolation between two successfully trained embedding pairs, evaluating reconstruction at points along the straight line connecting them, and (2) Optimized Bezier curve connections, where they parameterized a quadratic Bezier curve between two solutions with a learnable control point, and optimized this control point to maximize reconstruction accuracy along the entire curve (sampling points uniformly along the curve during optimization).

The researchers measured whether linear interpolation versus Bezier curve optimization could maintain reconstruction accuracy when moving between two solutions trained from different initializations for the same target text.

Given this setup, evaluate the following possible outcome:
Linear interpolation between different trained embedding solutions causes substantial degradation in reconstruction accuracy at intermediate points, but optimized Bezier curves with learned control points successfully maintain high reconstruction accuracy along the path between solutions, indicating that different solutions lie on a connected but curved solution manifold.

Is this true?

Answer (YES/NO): YES